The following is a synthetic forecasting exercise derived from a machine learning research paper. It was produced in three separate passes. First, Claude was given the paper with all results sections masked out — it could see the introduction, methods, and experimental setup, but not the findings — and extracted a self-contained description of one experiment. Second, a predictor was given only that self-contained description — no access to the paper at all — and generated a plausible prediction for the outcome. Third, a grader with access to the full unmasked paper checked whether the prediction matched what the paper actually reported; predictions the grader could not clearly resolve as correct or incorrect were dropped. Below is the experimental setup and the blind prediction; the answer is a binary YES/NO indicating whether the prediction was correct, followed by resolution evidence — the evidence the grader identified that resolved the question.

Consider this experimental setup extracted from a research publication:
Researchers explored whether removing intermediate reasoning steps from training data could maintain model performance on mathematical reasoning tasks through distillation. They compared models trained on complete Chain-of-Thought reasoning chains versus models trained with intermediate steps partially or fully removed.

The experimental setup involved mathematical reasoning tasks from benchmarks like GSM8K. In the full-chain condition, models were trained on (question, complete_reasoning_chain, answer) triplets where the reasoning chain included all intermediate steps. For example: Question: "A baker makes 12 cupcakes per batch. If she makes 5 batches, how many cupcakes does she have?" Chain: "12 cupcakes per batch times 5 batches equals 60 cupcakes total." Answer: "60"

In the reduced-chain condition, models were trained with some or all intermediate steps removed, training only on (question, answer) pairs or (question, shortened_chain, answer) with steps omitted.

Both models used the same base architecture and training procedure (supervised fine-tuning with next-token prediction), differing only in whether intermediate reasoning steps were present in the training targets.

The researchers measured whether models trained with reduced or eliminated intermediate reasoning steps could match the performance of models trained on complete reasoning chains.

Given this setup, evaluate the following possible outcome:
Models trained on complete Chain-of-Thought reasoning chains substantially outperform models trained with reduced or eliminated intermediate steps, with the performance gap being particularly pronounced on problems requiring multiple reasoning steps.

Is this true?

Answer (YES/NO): NO